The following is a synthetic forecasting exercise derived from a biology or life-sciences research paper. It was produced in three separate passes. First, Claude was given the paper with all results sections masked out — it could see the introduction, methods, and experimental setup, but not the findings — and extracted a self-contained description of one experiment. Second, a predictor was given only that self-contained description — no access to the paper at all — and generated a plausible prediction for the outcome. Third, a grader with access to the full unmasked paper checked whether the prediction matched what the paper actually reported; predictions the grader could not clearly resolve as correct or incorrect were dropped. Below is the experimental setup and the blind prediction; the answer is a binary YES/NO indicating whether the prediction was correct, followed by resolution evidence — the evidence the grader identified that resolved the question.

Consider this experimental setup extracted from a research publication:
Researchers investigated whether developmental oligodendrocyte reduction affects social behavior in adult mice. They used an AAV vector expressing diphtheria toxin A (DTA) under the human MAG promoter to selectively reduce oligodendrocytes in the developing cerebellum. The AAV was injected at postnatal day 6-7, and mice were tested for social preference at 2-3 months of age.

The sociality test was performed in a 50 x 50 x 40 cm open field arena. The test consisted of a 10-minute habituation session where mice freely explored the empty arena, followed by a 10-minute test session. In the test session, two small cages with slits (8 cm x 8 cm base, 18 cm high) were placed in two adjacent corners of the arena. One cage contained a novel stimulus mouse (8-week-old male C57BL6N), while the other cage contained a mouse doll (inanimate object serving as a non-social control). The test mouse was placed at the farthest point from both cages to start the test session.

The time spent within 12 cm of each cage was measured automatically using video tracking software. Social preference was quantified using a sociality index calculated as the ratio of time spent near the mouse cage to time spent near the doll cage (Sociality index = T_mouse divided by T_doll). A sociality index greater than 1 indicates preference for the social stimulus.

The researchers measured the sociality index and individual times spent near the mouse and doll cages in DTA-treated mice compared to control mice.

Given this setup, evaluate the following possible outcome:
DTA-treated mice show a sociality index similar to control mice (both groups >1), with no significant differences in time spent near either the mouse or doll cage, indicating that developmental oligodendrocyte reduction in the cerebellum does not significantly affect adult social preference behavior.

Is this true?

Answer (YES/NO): NO